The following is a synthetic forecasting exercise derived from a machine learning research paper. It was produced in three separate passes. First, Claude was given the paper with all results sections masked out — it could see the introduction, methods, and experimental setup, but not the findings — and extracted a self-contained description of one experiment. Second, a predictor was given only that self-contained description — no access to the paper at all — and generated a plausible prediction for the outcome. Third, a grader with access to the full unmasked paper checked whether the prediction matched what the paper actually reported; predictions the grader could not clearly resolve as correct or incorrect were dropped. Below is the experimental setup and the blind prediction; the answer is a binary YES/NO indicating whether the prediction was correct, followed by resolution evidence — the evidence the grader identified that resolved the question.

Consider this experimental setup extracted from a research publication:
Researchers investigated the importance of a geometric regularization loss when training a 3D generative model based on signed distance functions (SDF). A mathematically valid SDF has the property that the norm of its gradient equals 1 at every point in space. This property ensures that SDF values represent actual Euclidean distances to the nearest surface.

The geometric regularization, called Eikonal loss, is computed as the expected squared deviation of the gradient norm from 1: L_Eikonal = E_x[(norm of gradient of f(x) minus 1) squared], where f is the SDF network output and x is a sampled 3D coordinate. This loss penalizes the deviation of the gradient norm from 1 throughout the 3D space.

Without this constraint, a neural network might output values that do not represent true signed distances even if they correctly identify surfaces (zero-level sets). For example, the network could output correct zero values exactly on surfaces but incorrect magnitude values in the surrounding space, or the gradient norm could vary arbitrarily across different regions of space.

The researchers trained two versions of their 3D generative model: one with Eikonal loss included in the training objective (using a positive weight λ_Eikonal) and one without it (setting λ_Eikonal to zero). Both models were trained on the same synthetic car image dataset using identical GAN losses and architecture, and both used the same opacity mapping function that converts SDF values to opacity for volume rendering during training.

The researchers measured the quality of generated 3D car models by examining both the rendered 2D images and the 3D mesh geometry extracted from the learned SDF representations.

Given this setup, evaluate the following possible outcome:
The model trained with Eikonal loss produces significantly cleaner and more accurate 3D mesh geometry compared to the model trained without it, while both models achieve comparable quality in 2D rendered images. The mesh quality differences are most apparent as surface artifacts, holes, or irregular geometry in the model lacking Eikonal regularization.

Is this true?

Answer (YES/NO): NO